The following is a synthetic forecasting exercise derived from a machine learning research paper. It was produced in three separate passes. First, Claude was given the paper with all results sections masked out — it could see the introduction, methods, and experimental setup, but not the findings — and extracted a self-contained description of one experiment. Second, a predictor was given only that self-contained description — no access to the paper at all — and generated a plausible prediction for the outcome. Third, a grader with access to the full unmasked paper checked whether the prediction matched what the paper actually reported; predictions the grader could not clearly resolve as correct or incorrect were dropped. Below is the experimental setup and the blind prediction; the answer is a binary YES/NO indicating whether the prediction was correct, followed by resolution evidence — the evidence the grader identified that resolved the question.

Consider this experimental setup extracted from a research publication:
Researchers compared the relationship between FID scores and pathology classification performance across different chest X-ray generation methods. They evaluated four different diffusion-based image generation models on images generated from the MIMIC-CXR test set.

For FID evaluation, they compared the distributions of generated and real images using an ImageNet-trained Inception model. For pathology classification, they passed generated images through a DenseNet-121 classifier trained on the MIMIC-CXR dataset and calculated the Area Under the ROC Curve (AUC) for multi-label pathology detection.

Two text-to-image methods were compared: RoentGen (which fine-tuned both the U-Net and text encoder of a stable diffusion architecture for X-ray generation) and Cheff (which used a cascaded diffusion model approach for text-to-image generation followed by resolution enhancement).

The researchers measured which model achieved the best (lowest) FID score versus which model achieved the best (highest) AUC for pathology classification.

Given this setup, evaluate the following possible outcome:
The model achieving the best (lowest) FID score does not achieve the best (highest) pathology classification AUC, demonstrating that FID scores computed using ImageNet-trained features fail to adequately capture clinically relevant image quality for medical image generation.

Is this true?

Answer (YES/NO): YES